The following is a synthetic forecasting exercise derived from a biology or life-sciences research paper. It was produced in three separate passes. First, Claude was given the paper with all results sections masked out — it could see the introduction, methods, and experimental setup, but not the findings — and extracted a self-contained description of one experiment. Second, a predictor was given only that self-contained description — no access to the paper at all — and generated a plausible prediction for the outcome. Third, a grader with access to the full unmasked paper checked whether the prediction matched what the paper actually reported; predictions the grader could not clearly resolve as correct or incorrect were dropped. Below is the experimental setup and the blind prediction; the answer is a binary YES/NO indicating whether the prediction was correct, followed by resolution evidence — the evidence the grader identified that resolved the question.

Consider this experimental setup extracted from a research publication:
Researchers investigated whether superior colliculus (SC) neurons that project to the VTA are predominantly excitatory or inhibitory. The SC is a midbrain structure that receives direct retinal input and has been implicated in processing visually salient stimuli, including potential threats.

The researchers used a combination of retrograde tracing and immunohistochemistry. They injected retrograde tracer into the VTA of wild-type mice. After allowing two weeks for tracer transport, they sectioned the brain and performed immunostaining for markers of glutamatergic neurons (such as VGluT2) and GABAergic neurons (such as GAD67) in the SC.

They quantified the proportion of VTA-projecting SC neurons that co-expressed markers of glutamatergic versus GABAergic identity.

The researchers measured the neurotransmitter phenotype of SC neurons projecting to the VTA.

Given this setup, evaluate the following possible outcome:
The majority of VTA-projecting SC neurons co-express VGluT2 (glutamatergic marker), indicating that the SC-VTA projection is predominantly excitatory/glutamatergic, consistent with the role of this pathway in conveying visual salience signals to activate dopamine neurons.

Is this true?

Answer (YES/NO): NO